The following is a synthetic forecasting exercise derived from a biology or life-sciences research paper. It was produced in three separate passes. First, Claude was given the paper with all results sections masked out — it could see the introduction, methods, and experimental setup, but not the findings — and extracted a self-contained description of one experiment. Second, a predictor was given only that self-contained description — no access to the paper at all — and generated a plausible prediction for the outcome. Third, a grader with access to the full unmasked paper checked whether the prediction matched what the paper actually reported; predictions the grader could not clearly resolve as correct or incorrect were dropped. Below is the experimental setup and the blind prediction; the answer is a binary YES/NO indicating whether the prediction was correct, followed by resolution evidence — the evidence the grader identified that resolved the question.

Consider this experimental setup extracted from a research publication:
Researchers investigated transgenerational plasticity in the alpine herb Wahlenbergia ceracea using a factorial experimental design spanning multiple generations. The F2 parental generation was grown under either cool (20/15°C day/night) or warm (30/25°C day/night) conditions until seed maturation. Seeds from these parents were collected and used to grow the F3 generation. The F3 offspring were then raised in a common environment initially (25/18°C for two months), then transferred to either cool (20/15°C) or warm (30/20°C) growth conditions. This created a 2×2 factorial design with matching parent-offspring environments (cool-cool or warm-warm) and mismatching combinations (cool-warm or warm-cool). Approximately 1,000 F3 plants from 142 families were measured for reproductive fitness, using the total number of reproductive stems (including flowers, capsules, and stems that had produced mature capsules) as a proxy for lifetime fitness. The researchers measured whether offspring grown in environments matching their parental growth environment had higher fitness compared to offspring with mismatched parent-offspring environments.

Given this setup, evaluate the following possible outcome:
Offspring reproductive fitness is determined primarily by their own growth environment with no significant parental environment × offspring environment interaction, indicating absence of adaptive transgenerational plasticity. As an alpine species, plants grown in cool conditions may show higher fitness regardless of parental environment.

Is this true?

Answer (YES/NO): NO